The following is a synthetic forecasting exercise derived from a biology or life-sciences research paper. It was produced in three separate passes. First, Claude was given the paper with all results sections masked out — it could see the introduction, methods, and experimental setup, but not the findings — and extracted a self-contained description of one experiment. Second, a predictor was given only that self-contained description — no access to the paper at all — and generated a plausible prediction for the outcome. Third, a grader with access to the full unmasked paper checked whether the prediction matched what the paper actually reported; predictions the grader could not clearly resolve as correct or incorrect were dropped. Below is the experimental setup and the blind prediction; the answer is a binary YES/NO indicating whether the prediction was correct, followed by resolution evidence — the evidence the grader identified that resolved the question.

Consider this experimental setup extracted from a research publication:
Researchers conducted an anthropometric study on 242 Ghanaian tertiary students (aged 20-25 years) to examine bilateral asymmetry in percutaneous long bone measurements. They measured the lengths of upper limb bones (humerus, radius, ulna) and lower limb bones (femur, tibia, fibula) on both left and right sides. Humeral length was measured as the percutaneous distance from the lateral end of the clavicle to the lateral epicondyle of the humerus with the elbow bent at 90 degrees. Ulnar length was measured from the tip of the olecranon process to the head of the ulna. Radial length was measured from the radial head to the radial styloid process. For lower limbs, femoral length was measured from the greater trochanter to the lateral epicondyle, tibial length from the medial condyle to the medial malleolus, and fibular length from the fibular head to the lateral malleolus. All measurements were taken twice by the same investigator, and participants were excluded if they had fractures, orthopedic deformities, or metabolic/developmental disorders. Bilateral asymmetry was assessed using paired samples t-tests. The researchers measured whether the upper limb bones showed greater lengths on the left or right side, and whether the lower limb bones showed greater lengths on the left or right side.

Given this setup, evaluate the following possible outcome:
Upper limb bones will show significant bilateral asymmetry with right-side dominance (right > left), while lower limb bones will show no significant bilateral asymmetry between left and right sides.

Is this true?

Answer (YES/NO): NO